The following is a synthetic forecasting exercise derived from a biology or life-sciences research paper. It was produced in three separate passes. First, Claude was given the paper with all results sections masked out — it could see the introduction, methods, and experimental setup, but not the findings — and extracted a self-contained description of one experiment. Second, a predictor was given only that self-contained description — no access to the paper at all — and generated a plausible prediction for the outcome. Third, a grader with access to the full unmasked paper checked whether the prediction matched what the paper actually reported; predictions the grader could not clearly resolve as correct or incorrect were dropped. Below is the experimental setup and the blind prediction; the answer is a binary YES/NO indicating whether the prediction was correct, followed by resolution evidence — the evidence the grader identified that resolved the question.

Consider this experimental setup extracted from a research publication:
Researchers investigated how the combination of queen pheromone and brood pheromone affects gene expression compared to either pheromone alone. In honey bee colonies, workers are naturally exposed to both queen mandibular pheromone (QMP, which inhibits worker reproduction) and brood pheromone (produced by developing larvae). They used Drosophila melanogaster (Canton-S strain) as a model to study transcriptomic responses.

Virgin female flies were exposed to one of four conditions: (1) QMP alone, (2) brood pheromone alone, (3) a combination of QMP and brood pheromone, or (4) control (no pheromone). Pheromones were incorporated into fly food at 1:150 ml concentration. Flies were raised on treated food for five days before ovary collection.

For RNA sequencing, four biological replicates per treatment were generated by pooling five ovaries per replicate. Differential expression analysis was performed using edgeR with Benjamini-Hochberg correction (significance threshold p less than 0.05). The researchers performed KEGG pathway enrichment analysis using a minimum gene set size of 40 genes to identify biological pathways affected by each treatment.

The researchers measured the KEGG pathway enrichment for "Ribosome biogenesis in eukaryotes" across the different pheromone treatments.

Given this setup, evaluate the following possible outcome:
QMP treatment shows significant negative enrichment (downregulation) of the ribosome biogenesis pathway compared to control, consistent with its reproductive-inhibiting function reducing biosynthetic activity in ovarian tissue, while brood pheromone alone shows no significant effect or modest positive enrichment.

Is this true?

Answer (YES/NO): NO